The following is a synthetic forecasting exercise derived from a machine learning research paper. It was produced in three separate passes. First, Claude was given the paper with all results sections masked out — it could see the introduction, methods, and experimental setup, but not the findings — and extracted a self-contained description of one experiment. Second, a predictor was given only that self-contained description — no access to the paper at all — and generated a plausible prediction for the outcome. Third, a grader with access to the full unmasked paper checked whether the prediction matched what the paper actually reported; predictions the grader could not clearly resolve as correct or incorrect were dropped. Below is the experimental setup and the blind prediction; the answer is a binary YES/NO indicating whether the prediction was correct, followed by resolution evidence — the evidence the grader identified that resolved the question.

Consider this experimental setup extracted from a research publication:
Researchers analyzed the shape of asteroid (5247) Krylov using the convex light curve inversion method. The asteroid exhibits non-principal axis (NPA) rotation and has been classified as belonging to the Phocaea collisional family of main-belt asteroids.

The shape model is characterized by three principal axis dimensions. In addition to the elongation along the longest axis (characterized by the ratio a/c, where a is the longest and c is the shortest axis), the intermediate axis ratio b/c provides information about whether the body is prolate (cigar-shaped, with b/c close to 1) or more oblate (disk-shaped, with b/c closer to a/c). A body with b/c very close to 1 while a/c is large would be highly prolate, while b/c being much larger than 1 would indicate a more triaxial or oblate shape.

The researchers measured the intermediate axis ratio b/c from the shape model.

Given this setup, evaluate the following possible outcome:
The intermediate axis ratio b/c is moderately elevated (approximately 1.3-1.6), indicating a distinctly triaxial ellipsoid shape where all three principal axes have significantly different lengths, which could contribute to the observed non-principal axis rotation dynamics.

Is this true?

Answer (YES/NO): NO